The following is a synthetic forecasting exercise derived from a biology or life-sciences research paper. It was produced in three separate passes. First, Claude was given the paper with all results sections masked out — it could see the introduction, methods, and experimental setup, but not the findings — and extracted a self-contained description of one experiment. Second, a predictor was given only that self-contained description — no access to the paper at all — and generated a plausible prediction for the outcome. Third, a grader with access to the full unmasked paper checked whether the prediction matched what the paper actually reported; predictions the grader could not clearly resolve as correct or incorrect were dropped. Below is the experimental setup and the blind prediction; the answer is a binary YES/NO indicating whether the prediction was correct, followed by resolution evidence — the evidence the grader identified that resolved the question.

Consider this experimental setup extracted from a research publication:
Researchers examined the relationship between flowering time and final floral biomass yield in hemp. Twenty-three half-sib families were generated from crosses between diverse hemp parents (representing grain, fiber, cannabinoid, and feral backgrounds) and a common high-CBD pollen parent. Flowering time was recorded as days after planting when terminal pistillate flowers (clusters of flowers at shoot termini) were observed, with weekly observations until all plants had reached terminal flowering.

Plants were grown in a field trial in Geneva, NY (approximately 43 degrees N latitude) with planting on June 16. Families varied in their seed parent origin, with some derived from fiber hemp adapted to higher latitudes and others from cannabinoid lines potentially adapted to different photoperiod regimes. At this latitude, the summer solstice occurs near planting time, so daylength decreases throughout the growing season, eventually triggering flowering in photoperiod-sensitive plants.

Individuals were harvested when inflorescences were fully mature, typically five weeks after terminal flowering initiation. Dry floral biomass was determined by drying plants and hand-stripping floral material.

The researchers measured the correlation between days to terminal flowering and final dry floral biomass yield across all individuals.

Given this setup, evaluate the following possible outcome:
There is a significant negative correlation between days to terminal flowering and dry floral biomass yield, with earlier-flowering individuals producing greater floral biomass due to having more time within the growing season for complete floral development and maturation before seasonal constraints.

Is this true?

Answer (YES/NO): NO